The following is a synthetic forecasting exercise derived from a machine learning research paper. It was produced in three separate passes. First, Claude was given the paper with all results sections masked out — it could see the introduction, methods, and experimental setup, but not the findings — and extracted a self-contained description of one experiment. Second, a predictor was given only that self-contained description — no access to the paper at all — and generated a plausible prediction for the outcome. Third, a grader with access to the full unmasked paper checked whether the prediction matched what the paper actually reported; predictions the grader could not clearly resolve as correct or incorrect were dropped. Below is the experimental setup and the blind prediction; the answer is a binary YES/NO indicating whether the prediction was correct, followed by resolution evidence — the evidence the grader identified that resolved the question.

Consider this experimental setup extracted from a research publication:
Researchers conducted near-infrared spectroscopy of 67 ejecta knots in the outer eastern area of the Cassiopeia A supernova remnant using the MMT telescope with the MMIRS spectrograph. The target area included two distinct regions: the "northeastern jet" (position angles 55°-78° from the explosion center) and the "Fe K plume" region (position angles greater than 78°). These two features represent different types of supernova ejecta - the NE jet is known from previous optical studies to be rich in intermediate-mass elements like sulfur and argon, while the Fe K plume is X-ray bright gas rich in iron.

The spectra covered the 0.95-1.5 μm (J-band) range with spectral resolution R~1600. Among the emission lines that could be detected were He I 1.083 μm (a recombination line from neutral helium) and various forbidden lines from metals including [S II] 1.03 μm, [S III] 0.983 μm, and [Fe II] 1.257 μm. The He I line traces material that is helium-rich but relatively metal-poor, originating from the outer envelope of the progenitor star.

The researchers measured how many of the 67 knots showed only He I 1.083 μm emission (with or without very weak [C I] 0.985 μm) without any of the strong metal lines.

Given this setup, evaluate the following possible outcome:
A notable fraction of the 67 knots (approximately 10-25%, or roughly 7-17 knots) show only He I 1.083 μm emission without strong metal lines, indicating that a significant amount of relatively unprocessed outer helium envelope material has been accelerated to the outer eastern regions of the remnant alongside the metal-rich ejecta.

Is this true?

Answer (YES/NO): YES